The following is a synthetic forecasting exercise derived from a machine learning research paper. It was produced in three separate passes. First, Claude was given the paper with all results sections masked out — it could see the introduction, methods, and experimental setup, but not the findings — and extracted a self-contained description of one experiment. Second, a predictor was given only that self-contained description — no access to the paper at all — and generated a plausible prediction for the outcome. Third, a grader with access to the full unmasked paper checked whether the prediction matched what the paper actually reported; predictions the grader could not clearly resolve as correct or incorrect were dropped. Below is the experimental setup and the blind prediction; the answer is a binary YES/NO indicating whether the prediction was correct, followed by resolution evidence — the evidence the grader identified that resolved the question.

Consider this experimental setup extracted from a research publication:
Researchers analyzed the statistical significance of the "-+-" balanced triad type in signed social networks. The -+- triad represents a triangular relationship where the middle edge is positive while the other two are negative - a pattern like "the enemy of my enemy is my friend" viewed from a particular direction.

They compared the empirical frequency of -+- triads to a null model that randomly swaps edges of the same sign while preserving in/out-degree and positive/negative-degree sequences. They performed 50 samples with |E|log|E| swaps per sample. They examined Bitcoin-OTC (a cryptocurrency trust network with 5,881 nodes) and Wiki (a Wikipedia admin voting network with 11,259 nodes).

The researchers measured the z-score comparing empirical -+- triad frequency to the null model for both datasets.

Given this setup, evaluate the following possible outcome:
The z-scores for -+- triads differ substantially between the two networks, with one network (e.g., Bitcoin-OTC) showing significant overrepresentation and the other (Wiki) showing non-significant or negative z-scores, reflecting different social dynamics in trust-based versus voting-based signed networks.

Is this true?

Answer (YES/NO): NO